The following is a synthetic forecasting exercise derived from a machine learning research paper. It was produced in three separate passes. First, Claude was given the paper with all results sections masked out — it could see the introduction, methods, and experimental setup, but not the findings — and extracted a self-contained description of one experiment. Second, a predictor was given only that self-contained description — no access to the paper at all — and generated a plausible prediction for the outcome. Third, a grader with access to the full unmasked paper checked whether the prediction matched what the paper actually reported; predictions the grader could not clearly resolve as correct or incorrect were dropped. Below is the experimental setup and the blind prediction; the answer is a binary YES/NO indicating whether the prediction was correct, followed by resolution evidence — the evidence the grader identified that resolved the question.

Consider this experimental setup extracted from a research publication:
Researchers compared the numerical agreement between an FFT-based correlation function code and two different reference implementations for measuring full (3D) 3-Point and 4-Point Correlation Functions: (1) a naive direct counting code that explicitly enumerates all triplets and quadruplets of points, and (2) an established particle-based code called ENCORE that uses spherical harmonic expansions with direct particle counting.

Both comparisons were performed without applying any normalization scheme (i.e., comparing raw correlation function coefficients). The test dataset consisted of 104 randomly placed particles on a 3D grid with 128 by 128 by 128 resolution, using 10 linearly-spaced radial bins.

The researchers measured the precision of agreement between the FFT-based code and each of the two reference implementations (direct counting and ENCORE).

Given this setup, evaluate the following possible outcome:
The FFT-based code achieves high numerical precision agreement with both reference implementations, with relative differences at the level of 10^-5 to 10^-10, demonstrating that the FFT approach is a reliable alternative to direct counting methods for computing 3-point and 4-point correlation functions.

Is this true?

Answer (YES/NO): NO